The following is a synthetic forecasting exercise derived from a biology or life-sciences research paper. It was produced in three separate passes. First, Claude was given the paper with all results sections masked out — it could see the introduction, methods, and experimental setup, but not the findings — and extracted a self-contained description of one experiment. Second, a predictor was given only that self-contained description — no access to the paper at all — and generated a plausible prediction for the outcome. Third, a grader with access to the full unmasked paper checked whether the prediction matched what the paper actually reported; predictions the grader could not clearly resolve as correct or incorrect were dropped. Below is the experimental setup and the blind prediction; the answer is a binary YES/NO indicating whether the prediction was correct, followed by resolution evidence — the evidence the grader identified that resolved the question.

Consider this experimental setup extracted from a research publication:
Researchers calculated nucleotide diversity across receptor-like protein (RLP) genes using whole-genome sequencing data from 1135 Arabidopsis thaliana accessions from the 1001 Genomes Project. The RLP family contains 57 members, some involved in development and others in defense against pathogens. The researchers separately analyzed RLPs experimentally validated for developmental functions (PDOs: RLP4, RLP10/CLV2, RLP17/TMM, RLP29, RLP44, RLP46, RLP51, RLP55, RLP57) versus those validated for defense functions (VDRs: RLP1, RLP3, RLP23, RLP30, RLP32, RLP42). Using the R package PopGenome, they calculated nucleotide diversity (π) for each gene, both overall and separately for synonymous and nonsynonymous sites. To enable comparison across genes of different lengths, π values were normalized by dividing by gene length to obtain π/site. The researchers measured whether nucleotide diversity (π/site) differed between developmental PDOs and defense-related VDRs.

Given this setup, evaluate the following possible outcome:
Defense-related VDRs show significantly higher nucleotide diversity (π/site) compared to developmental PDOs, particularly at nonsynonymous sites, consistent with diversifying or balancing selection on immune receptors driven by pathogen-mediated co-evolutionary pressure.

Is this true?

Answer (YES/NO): NO